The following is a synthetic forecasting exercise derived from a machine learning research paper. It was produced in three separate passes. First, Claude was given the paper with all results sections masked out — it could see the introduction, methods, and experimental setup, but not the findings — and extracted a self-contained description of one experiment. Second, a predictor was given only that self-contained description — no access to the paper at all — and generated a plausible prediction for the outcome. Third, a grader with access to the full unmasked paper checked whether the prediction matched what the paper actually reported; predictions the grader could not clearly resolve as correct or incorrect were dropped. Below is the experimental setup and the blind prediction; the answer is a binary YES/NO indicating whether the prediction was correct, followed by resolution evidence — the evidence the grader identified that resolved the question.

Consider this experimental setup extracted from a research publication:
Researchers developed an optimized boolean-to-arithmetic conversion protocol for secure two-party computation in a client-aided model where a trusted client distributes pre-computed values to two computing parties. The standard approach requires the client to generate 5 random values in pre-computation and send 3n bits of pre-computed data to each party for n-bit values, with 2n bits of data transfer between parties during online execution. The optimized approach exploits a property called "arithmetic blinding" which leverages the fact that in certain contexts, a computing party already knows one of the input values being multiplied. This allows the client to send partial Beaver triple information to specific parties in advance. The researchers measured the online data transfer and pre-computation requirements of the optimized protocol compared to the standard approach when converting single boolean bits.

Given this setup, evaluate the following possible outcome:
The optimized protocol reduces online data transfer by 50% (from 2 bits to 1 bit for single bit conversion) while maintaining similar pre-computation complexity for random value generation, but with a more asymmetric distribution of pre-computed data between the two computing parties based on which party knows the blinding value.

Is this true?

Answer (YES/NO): NO